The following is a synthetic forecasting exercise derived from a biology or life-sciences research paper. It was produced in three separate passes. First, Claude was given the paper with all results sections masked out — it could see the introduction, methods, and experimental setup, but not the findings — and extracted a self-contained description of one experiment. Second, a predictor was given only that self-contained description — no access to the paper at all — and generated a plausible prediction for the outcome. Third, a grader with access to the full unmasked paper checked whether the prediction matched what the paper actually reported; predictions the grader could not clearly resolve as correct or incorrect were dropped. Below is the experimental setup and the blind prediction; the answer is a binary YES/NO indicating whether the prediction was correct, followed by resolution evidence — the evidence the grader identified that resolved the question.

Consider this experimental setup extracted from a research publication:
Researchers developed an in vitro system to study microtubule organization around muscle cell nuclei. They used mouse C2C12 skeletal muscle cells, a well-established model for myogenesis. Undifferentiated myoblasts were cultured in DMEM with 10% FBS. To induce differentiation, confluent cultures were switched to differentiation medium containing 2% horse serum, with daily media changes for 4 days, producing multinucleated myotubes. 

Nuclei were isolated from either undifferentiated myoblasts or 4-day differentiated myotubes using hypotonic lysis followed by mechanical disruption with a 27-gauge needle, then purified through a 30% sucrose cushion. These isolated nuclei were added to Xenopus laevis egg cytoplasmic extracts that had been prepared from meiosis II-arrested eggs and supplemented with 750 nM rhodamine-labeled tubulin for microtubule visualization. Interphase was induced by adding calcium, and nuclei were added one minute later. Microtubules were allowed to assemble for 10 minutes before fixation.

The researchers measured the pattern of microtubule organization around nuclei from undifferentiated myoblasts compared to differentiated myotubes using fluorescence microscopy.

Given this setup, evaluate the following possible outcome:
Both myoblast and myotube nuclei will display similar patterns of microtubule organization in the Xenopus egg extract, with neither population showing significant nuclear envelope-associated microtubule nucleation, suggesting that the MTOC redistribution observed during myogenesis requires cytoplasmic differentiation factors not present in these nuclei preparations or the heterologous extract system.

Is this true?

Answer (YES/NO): NO